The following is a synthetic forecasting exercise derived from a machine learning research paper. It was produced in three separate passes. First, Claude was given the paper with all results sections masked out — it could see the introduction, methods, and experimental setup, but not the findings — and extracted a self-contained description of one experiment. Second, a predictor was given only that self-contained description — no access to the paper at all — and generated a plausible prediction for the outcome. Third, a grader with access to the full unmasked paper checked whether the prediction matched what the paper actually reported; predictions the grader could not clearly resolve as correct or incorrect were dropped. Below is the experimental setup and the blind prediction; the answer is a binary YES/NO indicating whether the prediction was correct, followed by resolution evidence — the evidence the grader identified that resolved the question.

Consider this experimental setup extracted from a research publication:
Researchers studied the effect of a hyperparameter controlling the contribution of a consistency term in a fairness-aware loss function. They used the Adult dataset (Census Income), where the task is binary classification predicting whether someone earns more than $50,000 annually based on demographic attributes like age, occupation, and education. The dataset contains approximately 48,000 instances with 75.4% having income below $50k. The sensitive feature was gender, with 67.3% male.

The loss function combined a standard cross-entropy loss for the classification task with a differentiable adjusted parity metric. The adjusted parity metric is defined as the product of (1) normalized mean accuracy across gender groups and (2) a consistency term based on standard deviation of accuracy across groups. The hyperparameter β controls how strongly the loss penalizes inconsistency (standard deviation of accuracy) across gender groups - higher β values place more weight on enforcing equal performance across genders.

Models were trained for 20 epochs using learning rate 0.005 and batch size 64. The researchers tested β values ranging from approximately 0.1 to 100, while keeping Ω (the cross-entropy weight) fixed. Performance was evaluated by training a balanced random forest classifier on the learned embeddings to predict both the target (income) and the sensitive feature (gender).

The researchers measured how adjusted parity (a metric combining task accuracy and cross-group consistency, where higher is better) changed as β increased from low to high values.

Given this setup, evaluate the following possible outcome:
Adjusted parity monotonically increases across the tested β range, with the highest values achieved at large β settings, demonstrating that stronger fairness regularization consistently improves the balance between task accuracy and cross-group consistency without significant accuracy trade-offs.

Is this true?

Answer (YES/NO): NO